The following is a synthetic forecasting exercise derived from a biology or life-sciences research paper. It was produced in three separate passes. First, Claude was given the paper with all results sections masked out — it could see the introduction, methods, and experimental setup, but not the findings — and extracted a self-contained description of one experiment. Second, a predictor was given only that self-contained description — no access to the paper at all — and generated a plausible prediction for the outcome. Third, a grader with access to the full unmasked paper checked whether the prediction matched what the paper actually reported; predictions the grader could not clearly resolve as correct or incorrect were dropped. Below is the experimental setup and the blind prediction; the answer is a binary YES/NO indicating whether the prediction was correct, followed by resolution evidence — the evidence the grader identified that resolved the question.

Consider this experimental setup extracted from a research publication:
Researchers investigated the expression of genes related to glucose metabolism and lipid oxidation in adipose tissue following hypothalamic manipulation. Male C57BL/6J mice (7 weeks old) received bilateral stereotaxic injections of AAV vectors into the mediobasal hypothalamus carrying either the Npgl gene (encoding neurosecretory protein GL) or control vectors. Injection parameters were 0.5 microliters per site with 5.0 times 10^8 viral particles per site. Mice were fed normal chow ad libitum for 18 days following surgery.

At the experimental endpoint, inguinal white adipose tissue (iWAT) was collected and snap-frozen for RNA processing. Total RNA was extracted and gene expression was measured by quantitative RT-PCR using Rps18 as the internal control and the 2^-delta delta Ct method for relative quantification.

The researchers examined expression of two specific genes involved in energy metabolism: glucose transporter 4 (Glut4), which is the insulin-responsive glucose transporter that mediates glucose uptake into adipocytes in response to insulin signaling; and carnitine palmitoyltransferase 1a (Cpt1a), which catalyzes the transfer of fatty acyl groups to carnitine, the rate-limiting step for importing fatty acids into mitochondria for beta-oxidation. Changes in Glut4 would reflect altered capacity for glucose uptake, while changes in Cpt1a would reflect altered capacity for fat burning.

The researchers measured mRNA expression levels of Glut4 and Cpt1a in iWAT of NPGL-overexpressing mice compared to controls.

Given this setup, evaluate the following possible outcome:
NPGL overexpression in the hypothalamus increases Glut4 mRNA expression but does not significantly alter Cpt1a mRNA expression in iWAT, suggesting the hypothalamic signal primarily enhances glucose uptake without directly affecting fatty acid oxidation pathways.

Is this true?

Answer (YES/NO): NO